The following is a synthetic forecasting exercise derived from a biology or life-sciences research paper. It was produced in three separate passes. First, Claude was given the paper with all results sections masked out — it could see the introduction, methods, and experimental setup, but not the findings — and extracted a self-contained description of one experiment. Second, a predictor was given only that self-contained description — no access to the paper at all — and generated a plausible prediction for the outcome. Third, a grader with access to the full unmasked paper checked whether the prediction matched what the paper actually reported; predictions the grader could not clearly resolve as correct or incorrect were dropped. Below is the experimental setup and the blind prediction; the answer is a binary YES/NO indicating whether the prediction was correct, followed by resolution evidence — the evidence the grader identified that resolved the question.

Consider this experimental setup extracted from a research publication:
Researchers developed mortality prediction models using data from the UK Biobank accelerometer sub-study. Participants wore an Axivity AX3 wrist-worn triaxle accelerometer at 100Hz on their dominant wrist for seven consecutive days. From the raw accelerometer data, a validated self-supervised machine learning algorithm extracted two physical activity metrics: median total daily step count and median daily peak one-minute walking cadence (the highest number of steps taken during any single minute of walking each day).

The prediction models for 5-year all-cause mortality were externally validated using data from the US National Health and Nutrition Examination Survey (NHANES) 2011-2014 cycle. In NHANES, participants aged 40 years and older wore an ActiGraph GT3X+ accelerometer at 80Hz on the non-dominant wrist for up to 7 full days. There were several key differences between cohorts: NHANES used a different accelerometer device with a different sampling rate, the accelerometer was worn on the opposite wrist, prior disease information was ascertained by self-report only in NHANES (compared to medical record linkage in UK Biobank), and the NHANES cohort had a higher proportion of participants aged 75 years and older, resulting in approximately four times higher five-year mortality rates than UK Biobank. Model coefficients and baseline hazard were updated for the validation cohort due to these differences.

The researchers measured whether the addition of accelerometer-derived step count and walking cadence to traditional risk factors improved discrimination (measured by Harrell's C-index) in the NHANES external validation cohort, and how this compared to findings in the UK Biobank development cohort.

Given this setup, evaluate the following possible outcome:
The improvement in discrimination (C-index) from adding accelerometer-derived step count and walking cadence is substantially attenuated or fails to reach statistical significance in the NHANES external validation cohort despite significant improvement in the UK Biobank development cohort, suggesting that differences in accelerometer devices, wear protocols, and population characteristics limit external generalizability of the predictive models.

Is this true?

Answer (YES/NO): NO